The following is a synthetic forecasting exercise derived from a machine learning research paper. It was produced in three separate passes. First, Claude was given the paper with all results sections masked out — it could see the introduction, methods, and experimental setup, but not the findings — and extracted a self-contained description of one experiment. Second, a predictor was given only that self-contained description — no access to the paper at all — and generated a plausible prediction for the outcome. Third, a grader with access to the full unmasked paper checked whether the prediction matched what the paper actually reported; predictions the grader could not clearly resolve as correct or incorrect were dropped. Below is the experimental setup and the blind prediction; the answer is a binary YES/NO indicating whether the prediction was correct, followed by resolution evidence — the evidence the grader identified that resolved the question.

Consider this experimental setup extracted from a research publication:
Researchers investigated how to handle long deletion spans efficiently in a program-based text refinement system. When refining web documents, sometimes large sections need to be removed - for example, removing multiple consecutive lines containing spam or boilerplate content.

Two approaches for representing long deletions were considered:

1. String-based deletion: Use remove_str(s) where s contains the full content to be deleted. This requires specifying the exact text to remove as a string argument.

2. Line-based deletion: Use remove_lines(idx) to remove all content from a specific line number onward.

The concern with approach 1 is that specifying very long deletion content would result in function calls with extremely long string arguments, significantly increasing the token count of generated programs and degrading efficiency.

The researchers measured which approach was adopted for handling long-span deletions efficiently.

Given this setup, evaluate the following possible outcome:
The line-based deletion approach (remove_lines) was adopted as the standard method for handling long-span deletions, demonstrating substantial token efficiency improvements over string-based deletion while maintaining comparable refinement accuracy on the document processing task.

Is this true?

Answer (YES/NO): NO